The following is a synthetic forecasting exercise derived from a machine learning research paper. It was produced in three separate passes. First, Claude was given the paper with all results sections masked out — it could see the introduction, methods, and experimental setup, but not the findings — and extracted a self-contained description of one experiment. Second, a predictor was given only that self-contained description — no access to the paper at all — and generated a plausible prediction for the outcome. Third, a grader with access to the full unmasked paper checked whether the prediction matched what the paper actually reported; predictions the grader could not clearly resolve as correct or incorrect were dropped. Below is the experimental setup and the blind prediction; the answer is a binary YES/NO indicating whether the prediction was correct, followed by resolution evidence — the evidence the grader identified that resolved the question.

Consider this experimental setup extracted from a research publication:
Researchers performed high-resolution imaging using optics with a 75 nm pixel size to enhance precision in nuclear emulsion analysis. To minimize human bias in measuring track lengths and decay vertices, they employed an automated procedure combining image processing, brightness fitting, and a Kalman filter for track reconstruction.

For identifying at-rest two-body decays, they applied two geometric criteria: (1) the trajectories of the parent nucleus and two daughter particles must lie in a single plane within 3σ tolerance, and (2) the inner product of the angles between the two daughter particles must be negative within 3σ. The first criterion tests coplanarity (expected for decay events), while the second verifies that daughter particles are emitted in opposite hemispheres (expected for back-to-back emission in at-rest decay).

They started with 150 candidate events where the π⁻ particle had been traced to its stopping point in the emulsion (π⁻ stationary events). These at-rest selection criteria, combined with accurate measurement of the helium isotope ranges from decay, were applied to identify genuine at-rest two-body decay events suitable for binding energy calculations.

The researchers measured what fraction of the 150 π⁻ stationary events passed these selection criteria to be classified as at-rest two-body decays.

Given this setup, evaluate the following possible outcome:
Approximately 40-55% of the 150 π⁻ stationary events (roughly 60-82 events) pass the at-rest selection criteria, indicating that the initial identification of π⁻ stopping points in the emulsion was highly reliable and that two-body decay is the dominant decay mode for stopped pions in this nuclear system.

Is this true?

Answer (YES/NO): NO